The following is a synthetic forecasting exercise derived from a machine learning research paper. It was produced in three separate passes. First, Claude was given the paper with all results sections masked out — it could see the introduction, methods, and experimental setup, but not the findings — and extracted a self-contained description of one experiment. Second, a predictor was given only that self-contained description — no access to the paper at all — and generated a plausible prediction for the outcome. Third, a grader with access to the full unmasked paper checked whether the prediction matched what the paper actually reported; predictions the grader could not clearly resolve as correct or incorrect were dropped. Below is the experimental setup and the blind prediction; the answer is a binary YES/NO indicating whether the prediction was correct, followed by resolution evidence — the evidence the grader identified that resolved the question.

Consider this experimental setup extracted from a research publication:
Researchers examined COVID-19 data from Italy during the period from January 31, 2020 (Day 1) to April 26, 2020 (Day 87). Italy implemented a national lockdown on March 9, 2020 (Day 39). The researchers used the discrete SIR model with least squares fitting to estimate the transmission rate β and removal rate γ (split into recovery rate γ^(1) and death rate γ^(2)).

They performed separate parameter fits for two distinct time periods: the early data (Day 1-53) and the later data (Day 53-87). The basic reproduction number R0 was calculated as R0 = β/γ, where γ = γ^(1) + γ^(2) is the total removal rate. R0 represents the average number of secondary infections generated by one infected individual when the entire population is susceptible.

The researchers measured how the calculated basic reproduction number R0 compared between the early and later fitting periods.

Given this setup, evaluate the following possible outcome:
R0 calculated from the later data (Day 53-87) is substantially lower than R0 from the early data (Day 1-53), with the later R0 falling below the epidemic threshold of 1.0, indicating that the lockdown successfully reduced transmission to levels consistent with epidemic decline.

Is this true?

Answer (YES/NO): NO